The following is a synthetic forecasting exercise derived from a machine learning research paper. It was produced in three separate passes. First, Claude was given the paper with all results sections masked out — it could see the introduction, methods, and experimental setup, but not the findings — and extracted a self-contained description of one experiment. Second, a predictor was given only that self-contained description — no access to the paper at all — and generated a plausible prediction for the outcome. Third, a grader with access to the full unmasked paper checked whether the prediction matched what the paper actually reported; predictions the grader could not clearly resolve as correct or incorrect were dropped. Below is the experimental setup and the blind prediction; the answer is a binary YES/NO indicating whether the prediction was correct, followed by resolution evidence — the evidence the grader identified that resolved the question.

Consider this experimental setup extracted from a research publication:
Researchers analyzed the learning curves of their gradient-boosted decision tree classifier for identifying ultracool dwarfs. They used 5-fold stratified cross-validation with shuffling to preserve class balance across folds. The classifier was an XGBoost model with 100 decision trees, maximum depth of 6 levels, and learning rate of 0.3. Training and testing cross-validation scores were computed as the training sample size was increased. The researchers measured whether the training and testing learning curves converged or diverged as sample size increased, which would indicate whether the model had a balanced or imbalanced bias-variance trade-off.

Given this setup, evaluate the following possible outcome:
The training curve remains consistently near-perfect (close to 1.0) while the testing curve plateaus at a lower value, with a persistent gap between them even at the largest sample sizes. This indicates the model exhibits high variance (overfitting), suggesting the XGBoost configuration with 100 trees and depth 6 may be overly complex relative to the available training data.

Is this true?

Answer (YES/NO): NO